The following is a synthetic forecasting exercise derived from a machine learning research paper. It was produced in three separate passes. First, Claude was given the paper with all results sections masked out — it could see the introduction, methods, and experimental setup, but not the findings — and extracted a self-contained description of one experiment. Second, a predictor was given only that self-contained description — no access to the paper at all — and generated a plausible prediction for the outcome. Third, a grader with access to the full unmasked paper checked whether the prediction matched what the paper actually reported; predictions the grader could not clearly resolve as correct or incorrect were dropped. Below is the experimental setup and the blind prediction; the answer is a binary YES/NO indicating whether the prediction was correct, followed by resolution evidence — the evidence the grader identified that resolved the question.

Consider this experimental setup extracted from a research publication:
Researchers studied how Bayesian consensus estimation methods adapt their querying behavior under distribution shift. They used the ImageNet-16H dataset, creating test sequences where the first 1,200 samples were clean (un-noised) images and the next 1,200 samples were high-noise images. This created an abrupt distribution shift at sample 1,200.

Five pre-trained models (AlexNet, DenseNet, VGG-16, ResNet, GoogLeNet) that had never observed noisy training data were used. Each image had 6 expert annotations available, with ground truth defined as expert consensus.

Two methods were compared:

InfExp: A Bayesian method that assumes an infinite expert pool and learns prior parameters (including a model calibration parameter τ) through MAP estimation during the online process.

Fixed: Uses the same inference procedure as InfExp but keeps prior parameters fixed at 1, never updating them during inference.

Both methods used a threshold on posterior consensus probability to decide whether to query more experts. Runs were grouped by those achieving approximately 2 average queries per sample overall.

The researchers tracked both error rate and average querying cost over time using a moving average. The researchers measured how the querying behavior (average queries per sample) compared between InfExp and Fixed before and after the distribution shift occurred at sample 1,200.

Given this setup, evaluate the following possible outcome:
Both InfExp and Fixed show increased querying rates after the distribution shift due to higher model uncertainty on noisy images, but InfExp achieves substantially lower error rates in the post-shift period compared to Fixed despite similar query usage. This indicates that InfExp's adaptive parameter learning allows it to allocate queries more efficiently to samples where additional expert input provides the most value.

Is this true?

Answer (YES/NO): NO